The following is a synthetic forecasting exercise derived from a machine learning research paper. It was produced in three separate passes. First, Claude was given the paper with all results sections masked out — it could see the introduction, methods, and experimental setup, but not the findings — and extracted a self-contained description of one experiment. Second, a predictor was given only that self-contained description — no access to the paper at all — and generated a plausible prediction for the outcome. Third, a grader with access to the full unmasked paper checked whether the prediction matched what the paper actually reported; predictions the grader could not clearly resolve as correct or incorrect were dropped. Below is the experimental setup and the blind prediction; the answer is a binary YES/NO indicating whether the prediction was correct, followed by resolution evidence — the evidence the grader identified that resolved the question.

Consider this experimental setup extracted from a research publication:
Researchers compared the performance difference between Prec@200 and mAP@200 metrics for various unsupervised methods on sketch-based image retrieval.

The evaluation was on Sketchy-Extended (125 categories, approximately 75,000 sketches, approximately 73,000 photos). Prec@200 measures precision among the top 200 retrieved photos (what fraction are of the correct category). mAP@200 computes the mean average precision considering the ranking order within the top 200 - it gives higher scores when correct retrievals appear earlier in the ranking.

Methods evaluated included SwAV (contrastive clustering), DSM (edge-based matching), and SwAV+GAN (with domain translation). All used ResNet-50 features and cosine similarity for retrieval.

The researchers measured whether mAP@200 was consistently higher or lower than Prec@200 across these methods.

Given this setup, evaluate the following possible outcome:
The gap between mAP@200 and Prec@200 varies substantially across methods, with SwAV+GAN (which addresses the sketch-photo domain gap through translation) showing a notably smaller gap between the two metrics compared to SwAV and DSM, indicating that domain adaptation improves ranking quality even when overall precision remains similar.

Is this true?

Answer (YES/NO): NO